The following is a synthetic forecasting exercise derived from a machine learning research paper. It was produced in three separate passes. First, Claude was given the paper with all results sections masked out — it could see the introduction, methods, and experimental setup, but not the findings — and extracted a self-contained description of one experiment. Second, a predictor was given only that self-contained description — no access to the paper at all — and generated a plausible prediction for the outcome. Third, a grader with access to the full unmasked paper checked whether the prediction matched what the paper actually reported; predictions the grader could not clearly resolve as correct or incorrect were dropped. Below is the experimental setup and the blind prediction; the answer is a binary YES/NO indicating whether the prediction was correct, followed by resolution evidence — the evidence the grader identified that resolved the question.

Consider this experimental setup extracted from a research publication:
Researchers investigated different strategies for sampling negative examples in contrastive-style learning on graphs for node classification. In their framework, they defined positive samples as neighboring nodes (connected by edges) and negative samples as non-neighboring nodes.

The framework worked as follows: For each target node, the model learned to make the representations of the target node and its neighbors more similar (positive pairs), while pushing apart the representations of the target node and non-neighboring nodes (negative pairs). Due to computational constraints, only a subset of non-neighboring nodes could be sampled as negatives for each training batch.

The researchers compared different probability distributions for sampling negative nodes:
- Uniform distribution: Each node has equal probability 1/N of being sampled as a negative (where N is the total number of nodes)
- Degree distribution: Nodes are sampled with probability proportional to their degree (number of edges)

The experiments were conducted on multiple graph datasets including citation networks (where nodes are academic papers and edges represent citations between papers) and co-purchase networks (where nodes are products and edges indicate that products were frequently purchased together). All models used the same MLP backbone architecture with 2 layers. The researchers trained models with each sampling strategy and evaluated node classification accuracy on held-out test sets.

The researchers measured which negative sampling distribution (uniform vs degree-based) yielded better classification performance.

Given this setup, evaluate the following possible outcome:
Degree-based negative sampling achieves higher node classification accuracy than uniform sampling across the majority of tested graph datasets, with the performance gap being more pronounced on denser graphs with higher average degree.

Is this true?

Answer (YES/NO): NO